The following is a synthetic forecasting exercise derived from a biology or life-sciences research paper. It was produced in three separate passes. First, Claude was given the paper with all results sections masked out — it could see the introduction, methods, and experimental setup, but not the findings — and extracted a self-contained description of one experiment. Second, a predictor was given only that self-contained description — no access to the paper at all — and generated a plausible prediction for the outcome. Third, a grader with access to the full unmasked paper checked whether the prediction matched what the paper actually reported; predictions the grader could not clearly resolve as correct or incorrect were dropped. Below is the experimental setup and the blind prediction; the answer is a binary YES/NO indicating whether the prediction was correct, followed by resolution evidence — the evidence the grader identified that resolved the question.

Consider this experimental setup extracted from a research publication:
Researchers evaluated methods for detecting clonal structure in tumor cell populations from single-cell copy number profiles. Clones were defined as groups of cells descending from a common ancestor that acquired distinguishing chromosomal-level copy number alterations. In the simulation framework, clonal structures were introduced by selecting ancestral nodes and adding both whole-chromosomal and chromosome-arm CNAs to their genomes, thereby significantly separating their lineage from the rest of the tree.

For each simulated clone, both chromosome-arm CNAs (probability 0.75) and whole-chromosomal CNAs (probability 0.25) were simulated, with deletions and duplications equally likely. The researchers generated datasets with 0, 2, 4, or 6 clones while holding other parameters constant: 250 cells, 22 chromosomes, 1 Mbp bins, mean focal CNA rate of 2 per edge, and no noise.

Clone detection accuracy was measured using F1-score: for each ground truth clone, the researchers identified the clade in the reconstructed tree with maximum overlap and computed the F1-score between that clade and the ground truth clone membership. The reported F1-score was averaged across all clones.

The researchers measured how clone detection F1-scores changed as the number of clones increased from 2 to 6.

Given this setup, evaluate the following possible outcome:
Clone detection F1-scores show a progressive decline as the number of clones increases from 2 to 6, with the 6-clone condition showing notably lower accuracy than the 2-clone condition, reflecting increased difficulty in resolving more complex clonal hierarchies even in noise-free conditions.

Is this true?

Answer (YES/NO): NO